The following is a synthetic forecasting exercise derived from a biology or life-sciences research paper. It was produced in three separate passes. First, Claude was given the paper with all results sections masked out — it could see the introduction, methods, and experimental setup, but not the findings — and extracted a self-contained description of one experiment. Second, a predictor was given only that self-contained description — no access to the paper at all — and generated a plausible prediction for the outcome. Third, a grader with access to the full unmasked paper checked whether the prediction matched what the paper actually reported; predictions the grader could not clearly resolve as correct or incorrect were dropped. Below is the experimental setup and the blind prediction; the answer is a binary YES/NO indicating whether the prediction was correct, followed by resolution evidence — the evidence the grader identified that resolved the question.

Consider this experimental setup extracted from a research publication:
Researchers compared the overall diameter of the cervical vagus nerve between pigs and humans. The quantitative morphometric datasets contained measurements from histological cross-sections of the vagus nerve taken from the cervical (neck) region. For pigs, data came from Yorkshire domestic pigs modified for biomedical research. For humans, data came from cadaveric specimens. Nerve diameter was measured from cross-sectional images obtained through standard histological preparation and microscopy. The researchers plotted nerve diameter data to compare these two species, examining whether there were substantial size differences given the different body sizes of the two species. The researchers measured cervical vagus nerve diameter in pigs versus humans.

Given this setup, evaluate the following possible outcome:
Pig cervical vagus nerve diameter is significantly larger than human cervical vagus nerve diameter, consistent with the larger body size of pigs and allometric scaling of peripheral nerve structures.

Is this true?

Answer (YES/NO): NO